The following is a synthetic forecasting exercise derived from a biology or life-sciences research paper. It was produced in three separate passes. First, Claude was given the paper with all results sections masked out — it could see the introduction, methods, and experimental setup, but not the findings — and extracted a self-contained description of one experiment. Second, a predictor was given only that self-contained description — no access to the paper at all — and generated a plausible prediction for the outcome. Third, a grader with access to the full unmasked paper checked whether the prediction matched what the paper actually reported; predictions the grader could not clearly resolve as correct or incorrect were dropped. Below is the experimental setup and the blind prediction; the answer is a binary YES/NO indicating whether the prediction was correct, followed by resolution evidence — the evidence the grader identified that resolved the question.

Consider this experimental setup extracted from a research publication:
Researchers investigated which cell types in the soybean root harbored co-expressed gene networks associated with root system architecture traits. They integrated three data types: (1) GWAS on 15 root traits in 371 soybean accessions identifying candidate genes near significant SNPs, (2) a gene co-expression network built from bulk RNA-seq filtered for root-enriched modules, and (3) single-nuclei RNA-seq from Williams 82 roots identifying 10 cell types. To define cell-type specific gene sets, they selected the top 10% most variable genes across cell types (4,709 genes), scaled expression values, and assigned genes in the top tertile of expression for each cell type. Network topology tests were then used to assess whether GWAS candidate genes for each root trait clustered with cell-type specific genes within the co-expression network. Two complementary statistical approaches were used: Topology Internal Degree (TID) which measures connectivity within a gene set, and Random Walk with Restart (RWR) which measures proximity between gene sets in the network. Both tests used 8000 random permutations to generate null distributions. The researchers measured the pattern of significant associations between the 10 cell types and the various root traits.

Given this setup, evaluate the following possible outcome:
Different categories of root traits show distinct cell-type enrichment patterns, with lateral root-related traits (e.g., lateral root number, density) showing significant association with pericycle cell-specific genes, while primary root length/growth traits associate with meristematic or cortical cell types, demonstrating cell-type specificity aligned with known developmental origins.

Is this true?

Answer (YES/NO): NO